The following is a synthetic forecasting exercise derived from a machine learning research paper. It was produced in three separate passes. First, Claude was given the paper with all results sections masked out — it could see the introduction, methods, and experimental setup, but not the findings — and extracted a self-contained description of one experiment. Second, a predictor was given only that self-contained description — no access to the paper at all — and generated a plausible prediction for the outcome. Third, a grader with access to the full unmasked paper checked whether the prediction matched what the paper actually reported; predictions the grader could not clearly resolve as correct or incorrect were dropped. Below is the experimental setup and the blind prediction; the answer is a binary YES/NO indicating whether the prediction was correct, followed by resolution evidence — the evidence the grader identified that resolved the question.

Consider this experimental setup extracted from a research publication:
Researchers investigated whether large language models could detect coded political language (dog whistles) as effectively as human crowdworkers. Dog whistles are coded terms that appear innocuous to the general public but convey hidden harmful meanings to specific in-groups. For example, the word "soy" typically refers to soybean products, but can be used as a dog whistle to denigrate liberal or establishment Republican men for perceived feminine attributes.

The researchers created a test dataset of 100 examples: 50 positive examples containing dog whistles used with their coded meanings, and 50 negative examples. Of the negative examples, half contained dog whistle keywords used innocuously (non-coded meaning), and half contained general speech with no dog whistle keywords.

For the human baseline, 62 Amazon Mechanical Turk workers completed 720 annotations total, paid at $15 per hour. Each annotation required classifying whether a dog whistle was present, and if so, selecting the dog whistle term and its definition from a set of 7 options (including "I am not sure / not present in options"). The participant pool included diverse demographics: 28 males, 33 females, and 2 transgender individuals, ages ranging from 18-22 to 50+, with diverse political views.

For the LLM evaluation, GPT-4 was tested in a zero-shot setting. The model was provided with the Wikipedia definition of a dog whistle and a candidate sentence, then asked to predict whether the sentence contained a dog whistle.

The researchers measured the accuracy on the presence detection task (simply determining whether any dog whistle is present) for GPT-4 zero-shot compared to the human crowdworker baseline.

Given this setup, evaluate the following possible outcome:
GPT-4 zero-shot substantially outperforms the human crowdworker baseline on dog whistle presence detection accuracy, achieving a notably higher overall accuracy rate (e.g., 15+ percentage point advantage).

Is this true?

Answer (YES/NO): YES